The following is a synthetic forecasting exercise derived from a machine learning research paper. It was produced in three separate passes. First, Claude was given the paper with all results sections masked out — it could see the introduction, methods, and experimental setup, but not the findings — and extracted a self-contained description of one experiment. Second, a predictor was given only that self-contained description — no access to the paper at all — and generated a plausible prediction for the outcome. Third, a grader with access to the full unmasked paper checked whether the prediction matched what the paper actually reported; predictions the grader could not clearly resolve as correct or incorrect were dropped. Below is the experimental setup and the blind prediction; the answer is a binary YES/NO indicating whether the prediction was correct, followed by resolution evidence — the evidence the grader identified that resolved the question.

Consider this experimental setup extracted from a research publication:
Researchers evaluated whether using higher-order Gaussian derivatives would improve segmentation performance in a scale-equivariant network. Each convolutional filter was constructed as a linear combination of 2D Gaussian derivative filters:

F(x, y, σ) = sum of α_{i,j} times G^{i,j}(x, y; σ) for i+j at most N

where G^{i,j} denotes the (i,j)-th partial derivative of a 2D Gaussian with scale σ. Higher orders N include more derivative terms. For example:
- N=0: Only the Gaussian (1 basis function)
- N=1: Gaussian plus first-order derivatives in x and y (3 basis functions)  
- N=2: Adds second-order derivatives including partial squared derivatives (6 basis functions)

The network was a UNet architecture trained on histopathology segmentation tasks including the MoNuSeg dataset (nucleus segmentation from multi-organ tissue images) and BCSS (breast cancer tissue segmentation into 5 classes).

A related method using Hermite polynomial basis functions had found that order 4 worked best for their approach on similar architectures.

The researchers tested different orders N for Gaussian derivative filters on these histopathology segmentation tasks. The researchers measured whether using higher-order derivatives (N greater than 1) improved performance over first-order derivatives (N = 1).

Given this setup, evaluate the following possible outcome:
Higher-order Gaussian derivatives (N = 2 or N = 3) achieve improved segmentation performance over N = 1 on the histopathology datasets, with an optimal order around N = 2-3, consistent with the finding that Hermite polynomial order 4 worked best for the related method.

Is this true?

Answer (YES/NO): NO